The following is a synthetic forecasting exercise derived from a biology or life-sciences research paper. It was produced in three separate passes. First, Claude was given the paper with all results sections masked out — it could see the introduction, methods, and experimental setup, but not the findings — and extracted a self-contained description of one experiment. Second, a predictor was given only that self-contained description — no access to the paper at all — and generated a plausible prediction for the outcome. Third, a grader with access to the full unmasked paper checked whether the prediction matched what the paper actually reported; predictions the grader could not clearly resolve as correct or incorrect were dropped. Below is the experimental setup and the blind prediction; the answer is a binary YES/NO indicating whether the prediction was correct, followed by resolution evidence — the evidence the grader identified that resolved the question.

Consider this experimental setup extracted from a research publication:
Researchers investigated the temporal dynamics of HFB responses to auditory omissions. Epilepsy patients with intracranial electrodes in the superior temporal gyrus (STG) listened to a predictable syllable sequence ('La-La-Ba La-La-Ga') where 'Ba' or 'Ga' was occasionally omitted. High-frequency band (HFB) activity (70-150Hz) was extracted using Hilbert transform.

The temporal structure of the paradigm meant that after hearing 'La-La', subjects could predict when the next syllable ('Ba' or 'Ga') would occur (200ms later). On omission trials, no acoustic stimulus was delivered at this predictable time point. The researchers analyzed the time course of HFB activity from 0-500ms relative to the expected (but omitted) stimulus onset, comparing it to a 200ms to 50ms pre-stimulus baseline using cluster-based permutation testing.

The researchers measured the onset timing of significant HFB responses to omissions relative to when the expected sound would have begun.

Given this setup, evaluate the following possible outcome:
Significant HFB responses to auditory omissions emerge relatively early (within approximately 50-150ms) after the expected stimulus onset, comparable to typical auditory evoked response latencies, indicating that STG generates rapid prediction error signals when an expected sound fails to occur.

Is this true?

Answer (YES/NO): NO